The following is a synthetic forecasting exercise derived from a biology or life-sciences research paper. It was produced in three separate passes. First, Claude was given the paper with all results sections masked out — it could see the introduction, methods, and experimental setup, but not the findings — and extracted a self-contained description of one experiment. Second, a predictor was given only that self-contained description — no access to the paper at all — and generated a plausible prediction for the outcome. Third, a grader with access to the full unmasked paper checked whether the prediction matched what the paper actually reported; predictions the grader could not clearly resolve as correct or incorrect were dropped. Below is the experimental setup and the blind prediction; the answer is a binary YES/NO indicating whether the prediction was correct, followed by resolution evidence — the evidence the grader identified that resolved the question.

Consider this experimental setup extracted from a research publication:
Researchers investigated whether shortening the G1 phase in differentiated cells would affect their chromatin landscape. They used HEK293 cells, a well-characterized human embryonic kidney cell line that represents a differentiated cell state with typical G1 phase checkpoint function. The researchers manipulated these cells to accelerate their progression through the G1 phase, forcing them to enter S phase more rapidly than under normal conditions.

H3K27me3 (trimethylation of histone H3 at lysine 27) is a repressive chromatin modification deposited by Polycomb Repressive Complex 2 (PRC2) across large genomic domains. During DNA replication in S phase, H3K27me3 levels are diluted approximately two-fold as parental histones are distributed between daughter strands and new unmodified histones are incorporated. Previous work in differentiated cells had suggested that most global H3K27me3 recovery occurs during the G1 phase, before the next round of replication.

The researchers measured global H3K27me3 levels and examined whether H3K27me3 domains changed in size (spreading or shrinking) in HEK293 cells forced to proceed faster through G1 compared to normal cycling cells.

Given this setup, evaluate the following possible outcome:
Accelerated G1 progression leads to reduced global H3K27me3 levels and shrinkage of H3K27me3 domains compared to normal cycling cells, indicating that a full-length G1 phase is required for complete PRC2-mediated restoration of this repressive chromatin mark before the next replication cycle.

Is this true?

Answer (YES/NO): YES